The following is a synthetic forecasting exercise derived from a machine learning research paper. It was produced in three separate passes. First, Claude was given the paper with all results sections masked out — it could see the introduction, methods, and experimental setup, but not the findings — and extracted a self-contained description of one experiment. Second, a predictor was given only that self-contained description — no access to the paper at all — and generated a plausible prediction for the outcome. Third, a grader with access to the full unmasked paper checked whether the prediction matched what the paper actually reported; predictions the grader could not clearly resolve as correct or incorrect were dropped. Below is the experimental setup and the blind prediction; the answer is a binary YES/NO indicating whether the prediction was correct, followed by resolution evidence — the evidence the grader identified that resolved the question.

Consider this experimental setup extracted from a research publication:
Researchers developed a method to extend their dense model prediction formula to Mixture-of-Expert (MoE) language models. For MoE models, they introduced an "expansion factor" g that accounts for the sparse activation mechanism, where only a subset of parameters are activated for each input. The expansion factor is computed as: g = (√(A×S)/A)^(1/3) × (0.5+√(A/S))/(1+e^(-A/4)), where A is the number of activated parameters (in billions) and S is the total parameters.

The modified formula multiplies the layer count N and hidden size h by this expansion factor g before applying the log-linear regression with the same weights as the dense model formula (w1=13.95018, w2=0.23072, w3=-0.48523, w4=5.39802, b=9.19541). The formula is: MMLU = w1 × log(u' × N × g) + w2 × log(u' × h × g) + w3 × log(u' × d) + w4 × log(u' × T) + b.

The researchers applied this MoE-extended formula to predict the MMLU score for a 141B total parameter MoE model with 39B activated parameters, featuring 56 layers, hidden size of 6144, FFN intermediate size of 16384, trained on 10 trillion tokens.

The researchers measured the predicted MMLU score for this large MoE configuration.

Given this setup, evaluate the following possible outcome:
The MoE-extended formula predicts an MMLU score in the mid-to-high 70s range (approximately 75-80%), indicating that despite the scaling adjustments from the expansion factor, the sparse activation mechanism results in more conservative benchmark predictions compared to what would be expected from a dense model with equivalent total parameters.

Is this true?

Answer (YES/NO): YES